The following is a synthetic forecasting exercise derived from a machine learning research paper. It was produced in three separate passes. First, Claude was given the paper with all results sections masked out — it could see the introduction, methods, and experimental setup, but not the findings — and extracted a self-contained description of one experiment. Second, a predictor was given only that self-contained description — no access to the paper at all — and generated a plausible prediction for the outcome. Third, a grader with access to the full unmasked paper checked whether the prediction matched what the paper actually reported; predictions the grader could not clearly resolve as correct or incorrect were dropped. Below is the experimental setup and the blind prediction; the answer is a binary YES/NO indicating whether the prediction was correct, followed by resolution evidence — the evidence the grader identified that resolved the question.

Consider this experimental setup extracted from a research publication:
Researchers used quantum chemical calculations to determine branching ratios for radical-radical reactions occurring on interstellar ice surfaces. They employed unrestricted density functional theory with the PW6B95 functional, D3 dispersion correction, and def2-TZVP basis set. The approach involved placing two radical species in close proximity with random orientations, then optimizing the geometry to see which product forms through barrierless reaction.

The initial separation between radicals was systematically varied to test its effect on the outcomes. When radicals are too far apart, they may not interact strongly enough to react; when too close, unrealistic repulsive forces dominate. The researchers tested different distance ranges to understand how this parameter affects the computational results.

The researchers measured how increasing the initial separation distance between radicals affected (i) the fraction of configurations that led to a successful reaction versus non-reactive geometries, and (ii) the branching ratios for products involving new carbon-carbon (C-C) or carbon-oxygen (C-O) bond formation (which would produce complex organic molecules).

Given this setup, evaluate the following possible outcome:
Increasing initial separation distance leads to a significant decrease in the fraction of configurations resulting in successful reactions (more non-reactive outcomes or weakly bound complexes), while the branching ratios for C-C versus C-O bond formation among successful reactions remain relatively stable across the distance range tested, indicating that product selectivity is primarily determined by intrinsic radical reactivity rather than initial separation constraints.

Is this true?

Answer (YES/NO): NO